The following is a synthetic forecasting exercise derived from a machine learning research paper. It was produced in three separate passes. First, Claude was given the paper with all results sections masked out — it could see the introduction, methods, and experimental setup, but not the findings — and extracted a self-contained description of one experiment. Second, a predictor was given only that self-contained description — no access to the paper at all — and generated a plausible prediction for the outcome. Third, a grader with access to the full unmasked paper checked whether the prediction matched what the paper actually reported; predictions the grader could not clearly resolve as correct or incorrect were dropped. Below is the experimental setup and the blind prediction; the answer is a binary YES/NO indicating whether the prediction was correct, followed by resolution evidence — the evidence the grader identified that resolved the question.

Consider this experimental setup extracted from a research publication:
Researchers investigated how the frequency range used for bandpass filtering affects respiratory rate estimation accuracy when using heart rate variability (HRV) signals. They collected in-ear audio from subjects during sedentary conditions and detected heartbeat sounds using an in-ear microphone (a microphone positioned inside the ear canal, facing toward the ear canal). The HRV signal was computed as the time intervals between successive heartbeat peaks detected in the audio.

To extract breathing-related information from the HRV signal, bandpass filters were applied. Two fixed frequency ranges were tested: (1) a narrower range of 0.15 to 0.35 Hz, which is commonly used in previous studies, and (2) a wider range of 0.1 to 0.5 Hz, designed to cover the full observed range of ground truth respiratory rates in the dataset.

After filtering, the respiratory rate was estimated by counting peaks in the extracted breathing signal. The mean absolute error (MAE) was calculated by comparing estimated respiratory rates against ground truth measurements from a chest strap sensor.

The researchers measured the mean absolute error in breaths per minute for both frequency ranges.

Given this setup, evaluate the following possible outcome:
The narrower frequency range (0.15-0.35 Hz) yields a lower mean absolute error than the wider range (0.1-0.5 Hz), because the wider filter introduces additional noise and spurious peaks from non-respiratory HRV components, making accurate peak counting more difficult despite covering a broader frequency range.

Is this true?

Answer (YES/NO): YES